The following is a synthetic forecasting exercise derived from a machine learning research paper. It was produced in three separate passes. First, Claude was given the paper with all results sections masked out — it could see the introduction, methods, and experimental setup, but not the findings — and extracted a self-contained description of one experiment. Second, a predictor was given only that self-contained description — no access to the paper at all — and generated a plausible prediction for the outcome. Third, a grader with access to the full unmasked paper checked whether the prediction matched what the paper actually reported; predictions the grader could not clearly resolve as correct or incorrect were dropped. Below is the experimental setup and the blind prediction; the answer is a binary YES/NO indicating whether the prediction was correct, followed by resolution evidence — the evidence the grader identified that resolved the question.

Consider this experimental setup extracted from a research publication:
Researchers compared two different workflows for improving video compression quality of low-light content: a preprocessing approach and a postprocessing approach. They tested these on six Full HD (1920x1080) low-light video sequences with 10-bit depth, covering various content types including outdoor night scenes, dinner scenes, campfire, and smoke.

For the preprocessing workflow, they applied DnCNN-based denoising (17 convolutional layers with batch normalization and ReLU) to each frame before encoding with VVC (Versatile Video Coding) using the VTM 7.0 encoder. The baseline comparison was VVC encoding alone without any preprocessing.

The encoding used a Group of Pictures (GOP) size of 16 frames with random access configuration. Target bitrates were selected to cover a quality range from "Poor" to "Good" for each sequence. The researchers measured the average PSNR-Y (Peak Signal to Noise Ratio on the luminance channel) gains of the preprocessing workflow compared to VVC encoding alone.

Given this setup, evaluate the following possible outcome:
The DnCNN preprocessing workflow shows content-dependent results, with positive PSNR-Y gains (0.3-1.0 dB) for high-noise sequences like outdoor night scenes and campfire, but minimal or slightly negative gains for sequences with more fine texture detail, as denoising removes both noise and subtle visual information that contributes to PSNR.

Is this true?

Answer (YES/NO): NO